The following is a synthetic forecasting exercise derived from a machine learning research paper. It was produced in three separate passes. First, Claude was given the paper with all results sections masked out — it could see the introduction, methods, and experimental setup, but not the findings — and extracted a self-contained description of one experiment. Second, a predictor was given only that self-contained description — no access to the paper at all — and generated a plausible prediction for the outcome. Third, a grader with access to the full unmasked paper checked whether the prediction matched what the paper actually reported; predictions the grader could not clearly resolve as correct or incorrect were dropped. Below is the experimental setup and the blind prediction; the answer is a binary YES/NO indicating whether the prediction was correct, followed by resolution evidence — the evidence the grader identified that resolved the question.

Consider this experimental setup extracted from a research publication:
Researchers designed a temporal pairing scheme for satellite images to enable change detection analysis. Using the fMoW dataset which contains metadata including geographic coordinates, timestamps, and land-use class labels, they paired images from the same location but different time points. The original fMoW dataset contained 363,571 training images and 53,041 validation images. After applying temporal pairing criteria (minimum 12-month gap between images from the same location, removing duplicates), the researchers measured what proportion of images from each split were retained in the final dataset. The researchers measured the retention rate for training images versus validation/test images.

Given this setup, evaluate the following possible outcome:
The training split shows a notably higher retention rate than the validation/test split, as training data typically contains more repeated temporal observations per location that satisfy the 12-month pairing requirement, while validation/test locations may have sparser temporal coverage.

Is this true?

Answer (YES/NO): YES